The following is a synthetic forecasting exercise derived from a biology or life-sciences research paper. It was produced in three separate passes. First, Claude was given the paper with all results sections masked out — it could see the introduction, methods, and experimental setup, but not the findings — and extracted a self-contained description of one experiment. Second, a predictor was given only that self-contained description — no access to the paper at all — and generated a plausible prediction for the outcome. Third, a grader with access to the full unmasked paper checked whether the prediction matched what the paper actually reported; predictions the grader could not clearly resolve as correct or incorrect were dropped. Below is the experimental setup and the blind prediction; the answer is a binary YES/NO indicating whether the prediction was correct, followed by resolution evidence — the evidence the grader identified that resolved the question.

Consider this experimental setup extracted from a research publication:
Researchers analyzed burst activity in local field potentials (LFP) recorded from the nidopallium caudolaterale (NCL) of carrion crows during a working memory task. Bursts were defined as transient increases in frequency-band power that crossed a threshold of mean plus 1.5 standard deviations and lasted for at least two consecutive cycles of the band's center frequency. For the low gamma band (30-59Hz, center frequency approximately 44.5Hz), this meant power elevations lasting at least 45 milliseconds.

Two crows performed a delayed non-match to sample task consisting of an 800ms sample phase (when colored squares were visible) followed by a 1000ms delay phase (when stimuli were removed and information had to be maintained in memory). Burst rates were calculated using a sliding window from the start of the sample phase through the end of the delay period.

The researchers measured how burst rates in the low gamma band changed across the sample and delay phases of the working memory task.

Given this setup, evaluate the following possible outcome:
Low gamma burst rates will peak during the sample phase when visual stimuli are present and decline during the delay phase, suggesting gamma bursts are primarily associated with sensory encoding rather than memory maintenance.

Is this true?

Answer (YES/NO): NO